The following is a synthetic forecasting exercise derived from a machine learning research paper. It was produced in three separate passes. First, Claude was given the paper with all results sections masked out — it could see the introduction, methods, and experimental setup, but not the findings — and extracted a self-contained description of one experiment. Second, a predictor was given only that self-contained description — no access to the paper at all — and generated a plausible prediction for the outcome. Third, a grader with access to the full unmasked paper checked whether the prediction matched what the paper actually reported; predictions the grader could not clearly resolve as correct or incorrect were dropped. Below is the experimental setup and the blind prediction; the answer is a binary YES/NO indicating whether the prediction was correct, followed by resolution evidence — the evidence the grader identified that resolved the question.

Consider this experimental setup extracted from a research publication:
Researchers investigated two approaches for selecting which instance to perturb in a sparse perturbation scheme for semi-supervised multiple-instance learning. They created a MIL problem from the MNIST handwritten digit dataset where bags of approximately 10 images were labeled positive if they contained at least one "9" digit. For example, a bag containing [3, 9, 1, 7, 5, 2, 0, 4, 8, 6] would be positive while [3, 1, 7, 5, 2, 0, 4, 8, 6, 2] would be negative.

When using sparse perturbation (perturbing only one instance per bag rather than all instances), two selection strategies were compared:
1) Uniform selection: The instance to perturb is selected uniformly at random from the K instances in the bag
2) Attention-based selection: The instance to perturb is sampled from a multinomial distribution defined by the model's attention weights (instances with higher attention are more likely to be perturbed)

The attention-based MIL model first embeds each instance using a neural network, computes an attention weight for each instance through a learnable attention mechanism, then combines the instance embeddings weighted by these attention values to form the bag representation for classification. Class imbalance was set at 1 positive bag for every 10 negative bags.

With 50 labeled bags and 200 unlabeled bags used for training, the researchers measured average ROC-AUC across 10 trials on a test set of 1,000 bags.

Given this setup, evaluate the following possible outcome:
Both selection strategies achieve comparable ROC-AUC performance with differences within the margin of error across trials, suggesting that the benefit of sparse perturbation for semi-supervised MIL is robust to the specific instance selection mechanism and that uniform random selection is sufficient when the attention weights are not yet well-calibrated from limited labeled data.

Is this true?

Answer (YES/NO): NO